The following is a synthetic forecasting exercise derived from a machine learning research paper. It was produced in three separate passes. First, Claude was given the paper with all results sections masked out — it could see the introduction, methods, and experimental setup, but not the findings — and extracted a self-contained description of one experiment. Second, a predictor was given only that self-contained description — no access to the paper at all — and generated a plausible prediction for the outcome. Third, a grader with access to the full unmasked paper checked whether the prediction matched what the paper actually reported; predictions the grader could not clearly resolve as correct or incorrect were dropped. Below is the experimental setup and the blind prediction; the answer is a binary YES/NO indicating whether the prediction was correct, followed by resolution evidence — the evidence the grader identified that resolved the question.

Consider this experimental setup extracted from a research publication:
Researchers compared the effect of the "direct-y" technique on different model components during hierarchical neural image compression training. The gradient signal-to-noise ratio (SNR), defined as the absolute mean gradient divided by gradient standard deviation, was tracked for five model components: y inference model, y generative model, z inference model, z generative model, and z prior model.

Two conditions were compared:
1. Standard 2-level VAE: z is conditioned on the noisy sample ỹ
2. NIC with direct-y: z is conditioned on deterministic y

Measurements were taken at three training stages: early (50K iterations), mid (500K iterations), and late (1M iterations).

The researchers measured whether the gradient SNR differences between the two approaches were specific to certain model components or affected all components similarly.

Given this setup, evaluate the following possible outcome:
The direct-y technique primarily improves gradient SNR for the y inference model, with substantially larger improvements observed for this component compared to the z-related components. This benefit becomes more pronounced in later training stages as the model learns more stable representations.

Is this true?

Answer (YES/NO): NO